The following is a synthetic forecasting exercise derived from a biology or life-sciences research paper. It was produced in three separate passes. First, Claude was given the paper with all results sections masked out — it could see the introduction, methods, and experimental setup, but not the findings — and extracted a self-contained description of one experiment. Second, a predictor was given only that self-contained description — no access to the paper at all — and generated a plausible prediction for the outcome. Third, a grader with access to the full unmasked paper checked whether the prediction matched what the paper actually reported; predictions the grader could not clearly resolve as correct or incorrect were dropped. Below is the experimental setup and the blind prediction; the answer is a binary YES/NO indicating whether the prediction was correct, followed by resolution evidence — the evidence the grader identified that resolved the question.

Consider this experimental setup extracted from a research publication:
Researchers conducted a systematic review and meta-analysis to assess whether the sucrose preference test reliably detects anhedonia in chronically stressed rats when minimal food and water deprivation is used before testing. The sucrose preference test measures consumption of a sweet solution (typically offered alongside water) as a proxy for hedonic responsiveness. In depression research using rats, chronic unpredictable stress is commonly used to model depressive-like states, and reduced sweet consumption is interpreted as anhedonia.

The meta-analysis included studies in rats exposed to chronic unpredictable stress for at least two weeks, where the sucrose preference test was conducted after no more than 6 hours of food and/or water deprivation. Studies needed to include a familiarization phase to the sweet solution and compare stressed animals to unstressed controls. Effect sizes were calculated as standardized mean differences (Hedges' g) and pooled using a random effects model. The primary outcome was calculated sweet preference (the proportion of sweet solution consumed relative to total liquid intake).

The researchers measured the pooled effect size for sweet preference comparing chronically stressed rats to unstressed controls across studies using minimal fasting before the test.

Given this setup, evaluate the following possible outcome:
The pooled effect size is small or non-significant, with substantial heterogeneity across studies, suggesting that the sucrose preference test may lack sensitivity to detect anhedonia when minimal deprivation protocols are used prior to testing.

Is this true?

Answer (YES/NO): NO